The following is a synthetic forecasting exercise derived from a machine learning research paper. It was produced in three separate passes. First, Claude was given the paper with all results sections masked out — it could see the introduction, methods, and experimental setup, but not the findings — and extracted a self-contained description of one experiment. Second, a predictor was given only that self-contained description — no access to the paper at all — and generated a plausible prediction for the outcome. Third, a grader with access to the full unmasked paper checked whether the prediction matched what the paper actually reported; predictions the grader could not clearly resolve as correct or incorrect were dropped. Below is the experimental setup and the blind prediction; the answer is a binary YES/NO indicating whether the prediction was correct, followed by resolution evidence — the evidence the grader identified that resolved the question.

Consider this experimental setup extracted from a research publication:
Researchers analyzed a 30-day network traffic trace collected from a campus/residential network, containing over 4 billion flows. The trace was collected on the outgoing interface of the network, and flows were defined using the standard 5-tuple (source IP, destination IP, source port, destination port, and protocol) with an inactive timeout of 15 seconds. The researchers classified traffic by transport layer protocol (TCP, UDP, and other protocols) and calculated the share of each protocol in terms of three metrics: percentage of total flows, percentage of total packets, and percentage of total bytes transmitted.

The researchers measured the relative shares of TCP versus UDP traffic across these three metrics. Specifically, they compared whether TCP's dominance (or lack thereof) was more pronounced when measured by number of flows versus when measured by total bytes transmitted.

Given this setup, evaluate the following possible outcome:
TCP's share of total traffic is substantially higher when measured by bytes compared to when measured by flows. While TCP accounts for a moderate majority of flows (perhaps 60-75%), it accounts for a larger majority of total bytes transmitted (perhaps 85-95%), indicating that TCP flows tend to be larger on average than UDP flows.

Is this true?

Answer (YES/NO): NO